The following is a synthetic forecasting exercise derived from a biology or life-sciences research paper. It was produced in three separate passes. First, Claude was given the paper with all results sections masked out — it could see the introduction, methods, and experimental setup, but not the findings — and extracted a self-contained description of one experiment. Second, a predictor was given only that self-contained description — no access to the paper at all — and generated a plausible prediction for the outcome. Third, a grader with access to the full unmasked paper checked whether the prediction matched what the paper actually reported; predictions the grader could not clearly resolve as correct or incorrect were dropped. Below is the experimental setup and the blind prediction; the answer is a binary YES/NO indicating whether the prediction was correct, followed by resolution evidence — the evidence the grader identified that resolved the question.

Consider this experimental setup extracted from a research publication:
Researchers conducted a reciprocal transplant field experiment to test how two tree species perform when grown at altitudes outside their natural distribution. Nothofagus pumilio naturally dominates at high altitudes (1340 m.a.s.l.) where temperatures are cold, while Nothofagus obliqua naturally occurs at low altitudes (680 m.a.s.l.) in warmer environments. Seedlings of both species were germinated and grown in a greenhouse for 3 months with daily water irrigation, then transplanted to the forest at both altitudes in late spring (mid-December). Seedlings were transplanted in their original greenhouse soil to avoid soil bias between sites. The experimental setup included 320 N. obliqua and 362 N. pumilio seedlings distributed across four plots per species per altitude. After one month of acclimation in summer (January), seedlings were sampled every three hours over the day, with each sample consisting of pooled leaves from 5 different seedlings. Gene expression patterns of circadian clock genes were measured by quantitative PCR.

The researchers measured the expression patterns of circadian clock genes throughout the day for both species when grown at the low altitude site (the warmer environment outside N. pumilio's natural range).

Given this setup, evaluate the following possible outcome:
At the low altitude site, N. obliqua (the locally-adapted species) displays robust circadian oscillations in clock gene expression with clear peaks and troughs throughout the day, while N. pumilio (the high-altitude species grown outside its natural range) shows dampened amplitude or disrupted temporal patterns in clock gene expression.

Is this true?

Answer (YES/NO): YES